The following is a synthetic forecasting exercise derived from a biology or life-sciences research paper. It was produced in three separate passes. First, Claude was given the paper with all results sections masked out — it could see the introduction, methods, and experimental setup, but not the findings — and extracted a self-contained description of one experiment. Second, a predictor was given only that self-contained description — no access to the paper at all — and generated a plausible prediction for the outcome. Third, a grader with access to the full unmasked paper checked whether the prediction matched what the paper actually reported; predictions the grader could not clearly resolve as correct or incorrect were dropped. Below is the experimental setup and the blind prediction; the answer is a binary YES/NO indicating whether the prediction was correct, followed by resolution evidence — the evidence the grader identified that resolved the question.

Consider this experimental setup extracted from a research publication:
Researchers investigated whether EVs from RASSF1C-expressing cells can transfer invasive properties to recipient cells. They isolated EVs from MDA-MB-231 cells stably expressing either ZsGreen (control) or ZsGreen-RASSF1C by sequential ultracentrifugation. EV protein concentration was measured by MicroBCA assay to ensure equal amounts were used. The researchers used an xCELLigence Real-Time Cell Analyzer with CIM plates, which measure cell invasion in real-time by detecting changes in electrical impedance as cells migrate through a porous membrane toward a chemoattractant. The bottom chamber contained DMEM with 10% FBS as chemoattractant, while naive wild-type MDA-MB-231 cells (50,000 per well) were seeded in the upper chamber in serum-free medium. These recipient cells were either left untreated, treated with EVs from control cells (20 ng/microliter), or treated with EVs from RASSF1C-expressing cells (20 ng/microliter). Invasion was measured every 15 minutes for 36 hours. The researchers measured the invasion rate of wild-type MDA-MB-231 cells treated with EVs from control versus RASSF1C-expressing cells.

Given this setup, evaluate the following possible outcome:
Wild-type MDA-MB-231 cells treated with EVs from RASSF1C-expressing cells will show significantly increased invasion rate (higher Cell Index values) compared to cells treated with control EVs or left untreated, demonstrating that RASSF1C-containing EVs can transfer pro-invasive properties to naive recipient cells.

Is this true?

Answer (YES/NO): YES